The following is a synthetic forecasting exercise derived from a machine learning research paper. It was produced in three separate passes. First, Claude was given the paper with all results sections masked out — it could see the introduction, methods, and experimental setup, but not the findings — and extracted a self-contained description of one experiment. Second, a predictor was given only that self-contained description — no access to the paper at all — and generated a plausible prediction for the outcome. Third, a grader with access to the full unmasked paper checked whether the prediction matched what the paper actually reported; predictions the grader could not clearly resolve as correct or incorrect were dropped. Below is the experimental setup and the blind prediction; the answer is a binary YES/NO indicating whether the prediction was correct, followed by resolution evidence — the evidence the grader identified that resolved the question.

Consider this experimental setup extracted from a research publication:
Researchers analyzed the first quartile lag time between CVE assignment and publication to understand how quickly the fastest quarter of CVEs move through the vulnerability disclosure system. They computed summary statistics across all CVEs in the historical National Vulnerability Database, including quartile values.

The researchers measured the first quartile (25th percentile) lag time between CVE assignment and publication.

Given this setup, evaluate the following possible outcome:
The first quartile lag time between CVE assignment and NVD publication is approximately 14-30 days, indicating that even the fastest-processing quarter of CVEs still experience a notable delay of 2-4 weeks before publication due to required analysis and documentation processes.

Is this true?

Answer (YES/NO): NO